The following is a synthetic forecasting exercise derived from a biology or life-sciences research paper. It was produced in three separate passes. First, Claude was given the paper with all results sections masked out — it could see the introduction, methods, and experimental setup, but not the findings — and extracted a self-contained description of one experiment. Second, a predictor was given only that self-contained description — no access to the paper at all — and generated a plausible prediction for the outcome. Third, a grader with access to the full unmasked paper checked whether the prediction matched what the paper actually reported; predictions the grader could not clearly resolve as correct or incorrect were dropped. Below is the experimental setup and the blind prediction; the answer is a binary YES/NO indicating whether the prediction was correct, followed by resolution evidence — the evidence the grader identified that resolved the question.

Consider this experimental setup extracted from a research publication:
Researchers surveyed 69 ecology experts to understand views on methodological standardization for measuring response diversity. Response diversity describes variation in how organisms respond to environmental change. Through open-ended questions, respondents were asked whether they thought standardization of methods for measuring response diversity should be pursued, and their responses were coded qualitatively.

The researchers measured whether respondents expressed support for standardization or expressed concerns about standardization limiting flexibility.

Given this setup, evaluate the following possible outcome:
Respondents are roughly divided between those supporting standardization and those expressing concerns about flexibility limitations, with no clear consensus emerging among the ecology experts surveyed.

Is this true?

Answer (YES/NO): YES